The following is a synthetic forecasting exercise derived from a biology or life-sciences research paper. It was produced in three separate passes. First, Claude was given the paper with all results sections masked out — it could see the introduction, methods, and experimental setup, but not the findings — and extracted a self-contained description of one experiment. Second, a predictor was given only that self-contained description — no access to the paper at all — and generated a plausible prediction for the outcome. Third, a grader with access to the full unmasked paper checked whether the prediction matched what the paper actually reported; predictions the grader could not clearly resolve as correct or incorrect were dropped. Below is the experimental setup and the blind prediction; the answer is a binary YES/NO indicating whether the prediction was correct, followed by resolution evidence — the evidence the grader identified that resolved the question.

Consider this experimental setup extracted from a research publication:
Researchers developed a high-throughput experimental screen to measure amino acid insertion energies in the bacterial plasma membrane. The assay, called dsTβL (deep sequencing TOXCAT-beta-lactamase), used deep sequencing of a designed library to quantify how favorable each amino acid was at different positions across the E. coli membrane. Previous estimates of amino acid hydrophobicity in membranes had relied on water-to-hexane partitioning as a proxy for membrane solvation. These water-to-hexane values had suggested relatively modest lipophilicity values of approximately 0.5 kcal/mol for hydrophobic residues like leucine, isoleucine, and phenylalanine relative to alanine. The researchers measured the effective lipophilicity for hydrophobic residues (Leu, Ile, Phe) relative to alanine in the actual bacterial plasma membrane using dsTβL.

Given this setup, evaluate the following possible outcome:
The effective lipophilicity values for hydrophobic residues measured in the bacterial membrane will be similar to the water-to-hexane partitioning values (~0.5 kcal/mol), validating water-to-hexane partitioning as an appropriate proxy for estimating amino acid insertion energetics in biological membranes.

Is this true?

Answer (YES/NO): NO